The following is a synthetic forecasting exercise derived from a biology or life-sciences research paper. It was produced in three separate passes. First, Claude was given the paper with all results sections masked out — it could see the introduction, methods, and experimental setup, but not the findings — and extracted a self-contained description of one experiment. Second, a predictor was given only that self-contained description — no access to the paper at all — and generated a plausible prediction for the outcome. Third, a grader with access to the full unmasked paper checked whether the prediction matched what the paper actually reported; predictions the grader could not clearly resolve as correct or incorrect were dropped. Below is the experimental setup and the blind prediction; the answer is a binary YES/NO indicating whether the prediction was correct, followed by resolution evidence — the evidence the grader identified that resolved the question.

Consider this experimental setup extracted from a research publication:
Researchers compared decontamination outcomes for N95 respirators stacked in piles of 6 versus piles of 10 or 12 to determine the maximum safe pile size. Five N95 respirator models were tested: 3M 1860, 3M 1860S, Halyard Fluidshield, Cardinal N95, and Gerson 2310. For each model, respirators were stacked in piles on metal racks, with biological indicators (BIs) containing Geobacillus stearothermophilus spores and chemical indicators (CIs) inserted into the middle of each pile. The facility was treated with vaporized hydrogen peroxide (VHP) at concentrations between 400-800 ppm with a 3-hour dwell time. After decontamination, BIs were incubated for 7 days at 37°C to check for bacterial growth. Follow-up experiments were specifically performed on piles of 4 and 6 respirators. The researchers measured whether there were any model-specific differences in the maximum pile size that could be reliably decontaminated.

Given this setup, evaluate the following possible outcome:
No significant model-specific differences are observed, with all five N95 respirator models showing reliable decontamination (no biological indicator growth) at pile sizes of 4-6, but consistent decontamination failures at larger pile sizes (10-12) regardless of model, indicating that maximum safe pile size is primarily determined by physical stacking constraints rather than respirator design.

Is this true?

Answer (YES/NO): NO